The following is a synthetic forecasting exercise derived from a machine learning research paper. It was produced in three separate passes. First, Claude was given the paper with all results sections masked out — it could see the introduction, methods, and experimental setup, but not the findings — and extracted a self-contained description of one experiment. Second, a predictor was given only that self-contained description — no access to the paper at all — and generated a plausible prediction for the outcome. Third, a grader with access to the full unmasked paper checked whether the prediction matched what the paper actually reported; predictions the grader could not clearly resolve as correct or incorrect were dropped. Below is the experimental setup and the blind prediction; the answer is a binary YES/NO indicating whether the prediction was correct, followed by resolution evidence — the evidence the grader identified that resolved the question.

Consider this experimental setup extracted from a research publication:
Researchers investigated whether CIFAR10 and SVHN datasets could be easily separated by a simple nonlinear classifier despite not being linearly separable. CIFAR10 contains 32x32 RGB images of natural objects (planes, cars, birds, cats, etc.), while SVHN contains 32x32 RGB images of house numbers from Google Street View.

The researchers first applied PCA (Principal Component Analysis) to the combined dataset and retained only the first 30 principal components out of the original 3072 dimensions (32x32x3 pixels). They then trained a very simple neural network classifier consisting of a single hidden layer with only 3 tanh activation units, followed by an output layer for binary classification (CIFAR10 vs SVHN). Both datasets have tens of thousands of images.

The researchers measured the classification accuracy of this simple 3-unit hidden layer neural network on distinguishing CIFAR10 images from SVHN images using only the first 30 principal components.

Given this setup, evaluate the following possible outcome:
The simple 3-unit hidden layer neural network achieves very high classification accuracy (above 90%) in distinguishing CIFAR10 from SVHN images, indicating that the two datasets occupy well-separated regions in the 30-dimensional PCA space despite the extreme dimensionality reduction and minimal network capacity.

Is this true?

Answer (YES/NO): YES